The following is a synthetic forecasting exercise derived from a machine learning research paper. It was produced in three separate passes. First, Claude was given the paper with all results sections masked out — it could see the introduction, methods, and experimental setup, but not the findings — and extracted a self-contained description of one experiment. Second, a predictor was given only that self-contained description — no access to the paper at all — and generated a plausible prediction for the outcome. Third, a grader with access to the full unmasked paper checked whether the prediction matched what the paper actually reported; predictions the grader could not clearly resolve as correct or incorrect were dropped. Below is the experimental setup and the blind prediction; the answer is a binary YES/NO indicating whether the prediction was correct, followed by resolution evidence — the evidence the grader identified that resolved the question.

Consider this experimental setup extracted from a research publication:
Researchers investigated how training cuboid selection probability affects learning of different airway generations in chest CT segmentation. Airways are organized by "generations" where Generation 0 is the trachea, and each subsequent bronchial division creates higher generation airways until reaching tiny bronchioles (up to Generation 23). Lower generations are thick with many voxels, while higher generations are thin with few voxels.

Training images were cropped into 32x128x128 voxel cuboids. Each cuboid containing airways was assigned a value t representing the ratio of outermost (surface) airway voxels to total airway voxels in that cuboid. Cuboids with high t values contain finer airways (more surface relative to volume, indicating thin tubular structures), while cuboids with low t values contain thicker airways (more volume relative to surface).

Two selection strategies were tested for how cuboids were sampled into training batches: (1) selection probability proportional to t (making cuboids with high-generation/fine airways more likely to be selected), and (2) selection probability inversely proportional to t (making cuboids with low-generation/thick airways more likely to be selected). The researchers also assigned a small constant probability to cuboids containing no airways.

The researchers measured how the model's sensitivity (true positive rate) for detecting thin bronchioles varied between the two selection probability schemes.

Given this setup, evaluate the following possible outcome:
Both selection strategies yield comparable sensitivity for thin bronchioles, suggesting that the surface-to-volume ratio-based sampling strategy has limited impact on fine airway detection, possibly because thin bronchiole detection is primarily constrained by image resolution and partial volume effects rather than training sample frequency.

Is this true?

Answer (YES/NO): NO